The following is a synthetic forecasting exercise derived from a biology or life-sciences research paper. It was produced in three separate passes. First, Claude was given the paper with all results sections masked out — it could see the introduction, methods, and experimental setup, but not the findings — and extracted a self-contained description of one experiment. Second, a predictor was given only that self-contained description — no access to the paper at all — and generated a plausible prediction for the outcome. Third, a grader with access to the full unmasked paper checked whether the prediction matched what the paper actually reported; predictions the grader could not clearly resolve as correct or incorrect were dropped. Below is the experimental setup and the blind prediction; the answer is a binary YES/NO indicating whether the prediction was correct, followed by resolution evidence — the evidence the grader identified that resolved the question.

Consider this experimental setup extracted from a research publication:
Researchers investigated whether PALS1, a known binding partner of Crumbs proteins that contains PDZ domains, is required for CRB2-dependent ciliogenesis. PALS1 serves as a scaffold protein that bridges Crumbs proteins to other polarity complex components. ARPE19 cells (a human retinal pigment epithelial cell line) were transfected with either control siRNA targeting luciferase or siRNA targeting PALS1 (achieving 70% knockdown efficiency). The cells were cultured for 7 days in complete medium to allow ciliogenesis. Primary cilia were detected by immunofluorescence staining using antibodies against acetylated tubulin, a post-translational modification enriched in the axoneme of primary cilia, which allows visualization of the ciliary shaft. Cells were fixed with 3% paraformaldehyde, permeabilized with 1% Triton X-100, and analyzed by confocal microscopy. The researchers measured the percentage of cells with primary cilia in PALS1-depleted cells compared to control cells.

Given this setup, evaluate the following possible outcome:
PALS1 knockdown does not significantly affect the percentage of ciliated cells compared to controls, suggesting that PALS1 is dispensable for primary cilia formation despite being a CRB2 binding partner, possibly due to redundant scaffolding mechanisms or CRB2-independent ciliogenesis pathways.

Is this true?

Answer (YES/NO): YES